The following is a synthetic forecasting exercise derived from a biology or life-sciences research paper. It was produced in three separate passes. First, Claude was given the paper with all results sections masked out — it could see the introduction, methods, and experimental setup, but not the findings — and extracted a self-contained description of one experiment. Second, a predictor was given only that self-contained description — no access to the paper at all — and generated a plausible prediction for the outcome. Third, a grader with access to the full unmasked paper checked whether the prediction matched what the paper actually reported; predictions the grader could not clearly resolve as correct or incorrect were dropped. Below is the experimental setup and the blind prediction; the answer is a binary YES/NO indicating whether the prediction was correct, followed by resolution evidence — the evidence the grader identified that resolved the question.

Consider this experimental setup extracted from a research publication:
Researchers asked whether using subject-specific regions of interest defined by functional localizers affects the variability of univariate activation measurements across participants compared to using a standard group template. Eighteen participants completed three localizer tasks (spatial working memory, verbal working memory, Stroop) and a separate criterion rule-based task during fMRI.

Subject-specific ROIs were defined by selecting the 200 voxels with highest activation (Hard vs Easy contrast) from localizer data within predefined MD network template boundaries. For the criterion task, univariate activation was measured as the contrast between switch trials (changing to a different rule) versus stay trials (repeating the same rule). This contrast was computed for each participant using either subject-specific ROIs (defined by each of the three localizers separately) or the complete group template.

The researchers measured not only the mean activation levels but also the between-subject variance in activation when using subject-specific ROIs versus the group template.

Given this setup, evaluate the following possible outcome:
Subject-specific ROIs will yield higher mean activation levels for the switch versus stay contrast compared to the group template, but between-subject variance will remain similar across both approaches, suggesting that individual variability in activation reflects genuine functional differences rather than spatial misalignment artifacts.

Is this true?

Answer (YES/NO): NO